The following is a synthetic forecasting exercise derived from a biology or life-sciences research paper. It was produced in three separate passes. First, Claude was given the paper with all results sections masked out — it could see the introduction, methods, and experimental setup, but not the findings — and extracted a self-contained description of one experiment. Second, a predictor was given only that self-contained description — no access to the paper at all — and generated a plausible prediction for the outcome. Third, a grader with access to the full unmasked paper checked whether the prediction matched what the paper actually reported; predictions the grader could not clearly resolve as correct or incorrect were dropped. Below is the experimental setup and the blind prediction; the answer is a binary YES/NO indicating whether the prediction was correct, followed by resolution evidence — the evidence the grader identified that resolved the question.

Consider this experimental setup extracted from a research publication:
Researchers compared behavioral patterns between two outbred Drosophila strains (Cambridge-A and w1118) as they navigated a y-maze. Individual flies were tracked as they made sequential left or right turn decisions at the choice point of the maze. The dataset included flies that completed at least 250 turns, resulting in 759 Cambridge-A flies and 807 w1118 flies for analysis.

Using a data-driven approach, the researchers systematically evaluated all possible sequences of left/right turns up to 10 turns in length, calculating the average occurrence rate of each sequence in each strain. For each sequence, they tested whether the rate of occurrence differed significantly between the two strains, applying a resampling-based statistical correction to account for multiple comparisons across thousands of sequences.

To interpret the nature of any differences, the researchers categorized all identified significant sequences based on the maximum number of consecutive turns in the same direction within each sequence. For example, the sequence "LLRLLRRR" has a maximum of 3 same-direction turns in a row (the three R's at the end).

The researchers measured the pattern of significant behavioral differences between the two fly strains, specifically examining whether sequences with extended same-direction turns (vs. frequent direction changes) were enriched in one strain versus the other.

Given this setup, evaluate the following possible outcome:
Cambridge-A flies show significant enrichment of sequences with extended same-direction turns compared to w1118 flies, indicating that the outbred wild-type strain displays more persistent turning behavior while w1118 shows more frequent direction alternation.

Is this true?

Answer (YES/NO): YES